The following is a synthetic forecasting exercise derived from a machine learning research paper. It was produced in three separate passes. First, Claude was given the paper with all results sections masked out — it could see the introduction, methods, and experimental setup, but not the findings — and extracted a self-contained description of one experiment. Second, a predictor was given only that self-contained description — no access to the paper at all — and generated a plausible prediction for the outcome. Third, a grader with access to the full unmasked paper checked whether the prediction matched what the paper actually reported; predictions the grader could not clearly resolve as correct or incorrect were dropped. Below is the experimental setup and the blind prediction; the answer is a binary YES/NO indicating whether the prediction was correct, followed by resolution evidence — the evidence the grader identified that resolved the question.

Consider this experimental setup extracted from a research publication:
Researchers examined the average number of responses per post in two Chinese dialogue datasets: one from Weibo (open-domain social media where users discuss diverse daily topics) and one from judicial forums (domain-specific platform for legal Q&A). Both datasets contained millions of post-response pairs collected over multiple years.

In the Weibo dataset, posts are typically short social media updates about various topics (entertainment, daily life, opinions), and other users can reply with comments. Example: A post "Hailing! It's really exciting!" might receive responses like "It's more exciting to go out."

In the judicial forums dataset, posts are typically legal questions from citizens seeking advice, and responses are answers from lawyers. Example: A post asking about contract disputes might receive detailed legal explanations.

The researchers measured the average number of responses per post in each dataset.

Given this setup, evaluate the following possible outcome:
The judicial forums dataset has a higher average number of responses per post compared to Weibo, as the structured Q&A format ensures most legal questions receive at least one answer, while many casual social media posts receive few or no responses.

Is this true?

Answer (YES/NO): NO